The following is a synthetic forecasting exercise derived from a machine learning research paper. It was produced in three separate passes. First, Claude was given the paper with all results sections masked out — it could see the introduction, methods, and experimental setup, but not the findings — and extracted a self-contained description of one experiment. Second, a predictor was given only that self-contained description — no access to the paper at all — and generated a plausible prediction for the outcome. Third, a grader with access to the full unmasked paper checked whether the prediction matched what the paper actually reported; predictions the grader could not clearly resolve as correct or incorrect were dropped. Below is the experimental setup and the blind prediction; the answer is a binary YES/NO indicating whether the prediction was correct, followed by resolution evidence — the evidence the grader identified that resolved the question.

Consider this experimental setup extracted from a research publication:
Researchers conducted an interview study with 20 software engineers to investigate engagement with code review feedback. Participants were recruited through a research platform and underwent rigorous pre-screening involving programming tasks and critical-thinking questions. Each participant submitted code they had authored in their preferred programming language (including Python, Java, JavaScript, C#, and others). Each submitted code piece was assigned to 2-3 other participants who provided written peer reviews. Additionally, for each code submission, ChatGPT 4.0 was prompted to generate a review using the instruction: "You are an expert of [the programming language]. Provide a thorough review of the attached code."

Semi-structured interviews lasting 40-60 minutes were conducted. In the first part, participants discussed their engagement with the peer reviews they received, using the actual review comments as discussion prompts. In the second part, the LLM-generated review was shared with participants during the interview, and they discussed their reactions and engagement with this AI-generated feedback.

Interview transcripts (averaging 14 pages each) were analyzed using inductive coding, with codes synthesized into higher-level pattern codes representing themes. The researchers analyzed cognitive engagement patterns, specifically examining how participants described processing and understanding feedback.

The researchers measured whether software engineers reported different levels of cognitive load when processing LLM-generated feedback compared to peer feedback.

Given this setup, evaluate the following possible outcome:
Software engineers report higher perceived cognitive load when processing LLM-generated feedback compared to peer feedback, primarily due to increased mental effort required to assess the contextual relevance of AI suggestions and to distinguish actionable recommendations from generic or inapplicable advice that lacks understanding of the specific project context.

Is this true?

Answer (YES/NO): NO